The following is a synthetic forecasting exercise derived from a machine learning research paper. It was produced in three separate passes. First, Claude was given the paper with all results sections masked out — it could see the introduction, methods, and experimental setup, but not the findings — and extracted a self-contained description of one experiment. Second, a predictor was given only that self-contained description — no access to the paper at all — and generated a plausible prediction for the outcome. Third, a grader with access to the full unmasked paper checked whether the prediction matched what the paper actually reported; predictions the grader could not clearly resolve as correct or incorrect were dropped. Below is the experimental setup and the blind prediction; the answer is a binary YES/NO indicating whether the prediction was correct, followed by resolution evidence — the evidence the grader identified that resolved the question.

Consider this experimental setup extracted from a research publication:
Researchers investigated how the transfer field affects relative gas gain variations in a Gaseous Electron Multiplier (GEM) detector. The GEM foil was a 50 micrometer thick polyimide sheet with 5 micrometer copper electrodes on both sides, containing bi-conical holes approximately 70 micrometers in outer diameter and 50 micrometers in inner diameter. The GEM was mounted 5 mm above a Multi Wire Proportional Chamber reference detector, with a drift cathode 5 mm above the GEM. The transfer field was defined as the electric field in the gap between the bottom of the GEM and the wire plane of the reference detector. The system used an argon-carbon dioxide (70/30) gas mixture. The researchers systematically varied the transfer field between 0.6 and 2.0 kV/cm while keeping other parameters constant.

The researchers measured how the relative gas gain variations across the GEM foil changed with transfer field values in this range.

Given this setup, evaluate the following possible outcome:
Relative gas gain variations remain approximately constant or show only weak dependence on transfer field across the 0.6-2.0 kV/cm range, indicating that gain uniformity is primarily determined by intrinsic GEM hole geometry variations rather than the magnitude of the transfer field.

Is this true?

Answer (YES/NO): NO